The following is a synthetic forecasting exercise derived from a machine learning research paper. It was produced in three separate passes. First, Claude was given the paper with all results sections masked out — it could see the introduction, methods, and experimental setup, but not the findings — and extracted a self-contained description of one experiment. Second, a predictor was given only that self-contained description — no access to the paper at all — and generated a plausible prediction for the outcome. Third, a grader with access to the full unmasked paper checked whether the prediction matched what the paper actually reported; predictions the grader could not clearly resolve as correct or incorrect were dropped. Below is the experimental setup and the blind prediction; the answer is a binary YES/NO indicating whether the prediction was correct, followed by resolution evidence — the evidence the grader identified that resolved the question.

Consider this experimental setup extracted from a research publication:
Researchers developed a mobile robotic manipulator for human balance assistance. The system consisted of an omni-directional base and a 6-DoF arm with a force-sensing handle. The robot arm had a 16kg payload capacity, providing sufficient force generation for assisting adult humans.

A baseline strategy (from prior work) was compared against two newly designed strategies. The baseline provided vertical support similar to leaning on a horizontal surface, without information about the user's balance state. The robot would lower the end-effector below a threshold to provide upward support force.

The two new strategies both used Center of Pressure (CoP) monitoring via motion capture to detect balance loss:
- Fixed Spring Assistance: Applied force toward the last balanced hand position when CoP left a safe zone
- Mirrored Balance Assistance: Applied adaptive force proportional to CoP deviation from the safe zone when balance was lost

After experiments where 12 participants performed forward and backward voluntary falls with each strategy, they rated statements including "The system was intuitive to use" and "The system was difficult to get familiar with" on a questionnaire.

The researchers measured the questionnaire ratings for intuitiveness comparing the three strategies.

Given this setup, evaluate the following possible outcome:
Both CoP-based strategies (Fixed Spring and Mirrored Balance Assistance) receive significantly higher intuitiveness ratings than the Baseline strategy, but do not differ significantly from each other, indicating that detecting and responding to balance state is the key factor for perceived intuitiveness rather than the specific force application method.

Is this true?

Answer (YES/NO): NO